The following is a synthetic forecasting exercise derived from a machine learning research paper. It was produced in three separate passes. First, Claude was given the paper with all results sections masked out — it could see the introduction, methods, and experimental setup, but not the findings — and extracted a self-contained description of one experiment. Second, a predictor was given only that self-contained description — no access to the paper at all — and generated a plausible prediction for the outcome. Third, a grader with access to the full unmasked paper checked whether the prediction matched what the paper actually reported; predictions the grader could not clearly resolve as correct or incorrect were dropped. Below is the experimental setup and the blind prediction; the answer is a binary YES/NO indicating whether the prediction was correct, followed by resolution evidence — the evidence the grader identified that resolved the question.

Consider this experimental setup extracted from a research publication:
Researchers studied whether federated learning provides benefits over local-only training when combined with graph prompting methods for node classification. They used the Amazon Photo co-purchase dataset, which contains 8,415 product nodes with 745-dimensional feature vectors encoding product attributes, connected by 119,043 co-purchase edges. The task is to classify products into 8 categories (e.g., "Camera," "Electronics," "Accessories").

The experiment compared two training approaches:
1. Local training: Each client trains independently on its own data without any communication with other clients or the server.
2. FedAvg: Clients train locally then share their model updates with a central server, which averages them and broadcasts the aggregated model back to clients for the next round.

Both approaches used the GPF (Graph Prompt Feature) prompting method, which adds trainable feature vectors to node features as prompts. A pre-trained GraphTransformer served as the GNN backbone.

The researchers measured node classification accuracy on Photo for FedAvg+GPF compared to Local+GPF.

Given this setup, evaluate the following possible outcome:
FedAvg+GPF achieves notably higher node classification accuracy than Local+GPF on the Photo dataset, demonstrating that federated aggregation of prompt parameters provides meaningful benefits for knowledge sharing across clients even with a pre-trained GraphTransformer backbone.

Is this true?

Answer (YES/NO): YES